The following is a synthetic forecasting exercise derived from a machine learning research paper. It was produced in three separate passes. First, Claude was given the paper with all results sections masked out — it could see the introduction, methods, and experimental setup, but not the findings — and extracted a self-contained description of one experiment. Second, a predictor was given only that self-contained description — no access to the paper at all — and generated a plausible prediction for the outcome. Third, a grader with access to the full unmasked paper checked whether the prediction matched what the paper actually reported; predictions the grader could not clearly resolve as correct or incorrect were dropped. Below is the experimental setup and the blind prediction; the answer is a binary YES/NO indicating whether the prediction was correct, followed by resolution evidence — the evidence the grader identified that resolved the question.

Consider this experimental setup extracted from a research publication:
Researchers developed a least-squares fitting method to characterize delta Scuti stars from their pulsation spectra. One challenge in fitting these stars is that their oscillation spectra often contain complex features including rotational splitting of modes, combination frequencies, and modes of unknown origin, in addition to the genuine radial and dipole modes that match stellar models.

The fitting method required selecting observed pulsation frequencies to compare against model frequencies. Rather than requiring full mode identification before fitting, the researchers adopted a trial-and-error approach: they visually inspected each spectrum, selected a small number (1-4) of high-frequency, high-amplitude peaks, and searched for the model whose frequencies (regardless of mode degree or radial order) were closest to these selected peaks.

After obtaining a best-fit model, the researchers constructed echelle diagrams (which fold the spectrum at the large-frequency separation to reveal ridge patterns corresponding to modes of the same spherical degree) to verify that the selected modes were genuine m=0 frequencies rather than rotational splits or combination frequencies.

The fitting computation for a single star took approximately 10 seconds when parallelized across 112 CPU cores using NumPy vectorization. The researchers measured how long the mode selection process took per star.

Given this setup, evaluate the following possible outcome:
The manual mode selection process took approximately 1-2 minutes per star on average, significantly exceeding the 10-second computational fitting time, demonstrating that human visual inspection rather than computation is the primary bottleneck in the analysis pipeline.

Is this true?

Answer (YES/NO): NO